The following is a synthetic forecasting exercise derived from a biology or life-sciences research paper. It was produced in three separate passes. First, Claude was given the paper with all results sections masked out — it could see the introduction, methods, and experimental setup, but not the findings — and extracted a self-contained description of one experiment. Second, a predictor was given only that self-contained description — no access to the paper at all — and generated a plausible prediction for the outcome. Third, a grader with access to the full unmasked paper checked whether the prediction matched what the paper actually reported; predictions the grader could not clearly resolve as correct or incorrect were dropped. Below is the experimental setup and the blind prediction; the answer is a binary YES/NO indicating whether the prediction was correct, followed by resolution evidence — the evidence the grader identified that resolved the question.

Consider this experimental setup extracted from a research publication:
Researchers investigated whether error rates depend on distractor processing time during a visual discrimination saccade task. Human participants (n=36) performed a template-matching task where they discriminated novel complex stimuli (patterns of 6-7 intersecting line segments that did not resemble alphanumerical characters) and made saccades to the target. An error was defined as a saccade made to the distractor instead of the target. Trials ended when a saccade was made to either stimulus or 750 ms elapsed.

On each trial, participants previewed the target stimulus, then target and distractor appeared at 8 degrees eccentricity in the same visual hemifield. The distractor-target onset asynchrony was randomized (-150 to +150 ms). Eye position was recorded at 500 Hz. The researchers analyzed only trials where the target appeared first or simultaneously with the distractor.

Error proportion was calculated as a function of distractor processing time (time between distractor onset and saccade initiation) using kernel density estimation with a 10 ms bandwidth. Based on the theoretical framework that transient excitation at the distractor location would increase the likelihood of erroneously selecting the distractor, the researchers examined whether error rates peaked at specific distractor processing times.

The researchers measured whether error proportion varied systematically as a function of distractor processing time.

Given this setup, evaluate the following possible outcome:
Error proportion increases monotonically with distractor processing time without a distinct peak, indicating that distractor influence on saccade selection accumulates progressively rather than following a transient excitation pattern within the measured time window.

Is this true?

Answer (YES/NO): NO